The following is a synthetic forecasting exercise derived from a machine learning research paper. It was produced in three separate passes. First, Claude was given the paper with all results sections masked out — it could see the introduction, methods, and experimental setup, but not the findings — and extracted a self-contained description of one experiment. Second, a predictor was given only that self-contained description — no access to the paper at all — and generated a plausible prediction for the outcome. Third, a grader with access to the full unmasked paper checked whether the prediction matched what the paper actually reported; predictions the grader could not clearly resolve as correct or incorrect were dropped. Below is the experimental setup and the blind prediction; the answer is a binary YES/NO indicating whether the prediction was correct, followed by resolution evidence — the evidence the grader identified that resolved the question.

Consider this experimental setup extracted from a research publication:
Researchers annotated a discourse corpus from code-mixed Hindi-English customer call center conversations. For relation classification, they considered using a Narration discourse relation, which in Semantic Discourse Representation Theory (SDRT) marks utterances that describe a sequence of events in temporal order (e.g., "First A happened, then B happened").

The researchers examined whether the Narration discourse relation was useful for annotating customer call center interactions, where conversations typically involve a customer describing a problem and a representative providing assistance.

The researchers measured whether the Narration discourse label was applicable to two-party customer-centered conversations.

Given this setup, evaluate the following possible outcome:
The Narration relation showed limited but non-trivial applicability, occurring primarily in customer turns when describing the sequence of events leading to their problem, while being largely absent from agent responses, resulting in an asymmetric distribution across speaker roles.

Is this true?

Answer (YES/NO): NO